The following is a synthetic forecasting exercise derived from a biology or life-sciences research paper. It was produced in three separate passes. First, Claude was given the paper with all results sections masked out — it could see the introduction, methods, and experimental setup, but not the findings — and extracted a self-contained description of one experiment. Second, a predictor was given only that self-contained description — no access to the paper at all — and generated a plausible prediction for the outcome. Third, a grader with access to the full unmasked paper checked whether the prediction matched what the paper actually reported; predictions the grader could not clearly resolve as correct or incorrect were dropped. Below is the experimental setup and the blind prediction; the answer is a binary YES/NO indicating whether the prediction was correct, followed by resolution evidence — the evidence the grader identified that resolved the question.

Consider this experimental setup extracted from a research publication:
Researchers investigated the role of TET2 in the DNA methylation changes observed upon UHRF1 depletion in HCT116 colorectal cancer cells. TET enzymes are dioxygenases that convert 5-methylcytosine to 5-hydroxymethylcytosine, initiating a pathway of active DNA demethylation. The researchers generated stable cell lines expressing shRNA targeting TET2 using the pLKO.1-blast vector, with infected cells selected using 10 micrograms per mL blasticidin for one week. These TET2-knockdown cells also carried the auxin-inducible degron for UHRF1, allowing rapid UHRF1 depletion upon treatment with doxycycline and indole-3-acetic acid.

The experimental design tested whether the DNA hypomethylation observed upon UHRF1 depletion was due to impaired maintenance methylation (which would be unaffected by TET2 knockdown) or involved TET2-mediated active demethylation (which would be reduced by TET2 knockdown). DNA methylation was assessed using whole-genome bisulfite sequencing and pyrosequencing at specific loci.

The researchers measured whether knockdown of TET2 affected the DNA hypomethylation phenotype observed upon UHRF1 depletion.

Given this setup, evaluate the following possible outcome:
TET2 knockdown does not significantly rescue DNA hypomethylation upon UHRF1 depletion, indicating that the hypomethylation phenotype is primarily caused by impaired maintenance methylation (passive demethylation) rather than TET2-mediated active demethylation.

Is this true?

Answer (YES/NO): NO